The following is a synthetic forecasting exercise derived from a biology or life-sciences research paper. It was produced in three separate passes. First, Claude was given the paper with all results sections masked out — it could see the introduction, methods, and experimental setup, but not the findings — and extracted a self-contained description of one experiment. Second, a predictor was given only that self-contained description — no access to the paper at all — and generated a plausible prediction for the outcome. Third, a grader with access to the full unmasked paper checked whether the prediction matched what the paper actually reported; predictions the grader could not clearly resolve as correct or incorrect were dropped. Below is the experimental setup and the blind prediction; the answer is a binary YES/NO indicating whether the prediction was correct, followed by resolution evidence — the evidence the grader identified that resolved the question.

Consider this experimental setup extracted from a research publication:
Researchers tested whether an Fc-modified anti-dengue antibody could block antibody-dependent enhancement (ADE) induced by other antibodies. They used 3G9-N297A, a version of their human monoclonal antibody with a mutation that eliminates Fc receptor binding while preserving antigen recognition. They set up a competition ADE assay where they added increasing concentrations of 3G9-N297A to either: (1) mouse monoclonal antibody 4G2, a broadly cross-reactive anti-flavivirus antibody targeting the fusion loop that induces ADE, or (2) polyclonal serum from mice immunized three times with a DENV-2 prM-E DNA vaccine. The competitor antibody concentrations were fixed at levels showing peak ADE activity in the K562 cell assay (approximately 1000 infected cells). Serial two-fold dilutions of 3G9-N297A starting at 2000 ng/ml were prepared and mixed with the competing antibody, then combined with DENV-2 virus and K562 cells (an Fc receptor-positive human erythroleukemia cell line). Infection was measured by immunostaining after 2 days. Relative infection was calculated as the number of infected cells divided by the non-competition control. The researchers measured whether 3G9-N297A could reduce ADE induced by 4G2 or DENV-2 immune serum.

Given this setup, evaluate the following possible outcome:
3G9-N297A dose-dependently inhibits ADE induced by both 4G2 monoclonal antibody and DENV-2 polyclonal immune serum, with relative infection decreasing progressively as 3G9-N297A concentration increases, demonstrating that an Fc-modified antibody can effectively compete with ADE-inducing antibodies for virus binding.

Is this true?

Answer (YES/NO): YES